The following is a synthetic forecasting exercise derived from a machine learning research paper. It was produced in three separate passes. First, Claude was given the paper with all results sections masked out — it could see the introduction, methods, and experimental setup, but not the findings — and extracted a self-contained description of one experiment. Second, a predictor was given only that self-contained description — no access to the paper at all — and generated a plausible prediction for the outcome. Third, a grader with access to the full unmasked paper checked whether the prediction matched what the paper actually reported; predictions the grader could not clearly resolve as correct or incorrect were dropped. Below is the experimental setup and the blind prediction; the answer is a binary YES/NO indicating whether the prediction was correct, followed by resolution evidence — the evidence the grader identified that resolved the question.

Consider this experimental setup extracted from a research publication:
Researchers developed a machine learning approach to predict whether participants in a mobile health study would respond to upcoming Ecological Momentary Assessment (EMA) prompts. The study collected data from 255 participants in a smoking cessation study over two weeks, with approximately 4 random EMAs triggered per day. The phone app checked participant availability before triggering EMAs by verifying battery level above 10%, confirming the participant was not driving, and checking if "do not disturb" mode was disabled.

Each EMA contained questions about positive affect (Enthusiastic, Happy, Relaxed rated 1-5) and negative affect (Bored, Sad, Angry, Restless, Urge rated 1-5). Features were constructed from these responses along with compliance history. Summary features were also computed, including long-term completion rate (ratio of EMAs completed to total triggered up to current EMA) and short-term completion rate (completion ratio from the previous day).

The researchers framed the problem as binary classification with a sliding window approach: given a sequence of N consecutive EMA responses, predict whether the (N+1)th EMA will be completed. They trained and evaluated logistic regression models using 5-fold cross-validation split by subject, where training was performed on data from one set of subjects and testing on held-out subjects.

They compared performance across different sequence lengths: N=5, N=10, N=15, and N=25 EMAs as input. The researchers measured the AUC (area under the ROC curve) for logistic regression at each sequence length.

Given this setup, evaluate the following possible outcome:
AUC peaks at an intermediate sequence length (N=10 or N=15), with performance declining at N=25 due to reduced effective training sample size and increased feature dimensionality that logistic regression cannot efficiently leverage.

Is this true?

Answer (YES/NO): NO